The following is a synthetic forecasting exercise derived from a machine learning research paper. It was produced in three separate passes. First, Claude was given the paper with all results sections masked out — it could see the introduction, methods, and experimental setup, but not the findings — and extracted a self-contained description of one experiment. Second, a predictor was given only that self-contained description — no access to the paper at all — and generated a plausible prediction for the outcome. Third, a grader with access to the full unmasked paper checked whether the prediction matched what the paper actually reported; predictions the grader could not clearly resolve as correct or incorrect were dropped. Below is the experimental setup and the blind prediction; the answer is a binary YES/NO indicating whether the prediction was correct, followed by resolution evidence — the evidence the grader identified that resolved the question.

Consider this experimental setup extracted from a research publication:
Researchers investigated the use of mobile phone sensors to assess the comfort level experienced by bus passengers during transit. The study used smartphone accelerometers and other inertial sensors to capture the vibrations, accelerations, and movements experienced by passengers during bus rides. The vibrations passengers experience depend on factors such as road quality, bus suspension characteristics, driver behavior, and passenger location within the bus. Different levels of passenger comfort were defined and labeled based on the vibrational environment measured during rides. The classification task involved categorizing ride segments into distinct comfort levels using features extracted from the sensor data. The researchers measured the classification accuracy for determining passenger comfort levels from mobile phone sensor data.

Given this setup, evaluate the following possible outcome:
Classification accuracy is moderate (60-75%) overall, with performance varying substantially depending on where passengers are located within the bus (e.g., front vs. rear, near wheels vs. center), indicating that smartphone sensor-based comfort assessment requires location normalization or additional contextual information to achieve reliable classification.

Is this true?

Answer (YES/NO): NO